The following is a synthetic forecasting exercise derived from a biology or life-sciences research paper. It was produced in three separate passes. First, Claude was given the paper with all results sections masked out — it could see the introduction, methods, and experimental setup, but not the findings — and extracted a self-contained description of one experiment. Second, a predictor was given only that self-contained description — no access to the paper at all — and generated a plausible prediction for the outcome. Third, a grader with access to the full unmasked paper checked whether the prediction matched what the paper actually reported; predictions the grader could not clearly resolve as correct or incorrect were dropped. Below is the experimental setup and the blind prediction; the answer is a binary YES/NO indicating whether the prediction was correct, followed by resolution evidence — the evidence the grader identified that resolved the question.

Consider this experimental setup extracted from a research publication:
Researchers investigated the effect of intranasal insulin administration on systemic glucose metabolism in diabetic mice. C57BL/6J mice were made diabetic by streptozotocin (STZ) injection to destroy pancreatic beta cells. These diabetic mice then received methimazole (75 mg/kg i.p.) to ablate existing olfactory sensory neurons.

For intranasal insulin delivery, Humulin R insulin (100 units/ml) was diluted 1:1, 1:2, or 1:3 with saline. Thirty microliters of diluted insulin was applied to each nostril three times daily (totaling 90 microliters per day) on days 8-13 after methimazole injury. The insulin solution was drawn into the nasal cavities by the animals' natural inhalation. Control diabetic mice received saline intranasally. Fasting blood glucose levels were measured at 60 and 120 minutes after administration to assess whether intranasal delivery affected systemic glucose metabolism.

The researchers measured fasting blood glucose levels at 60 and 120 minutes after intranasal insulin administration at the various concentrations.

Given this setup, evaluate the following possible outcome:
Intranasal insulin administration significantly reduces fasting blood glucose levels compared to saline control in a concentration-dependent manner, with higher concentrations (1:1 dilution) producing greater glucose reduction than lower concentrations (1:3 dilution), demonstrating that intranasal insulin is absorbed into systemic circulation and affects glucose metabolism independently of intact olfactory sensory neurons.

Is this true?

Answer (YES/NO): NO